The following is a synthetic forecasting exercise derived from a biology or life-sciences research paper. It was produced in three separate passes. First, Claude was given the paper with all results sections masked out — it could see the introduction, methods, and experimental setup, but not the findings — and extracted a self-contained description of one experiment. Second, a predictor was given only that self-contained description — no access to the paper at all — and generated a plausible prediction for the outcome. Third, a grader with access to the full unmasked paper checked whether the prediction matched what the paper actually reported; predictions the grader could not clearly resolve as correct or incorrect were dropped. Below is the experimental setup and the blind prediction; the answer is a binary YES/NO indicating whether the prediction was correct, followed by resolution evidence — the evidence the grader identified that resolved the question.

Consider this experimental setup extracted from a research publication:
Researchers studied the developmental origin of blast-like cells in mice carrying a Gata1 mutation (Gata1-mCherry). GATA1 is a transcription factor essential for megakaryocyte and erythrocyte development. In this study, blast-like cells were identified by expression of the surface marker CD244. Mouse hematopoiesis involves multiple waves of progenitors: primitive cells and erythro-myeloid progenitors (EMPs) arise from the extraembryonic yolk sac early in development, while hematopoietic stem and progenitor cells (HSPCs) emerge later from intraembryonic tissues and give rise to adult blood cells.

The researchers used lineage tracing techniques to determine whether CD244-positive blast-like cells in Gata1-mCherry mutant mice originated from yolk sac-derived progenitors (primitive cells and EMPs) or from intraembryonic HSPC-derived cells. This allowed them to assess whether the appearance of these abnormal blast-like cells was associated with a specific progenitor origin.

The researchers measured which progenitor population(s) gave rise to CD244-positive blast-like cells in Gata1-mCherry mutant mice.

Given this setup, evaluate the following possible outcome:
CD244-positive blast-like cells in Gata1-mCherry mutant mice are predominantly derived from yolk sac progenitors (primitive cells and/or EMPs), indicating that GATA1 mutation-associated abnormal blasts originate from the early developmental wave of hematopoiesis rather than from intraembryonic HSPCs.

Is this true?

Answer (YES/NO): YES